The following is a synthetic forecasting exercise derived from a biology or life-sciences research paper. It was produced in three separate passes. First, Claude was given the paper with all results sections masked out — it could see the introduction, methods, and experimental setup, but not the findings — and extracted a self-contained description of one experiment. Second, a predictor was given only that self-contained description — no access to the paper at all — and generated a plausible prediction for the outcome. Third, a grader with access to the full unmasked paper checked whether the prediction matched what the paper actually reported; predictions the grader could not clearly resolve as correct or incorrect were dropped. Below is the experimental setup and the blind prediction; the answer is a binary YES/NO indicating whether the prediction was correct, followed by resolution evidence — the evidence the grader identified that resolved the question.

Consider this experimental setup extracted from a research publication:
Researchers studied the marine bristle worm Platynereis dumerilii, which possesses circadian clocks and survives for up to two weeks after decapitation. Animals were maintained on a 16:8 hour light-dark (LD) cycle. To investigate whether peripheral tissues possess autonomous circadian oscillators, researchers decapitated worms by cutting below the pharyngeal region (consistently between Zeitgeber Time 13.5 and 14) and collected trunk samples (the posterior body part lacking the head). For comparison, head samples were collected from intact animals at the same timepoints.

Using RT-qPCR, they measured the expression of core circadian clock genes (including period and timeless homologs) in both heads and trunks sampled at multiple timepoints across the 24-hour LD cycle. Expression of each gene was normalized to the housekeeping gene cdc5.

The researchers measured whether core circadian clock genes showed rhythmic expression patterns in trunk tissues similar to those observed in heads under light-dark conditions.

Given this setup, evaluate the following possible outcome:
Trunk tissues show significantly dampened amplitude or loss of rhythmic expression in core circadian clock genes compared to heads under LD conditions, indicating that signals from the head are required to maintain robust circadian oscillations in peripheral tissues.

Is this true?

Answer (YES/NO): NO